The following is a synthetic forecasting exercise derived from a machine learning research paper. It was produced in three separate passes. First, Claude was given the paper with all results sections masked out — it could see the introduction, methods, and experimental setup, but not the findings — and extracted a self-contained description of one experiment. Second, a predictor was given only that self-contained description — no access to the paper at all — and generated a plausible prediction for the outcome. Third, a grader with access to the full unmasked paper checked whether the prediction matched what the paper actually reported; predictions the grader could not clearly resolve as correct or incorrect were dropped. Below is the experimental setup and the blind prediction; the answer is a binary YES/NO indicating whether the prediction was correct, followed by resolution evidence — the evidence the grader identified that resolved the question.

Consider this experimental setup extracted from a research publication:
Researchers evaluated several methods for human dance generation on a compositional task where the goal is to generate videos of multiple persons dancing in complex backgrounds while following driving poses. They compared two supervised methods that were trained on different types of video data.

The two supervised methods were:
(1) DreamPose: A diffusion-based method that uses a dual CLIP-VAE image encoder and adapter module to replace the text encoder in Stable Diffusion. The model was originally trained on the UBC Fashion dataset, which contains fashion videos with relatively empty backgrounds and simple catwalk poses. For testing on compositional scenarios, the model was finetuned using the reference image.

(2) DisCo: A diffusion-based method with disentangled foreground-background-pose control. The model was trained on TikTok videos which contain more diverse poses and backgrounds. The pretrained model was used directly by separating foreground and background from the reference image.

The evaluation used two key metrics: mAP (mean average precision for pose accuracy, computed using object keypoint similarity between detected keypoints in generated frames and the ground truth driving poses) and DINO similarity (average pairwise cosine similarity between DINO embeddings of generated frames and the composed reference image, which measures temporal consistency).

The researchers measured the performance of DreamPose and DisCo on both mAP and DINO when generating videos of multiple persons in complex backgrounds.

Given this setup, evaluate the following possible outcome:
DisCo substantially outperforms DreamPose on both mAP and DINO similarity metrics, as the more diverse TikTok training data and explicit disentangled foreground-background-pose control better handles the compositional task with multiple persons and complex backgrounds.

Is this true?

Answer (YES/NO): NO